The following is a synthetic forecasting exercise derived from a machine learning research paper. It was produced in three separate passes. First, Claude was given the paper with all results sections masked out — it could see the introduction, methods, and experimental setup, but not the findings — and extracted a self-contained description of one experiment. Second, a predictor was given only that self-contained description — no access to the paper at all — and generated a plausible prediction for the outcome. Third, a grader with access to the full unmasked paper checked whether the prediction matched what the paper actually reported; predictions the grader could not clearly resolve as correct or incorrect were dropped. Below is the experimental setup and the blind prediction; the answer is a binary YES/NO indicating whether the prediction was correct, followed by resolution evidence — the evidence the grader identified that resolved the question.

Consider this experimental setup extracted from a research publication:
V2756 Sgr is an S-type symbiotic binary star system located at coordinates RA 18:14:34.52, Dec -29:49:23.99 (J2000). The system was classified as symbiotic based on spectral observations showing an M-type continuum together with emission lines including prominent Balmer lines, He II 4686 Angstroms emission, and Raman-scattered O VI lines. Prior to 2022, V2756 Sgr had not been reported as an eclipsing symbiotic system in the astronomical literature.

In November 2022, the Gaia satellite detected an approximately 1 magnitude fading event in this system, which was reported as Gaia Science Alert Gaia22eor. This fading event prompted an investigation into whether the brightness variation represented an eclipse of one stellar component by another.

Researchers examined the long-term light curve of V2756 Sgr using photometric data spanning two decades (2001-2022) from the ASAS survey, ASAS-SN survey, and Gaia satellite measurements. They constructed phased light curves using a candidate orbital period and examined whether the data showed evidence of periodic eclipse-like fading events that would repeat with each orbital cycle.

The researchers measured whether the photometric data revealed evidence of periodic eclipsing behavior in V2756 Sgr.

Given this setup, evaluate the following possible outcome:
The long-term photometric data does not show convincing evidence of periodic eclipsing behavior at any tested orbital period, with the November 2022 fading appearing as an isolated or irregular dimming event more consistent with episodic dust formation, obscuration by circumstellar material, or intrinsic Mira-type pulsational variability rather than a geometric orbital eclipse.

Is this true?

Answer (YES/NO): NO